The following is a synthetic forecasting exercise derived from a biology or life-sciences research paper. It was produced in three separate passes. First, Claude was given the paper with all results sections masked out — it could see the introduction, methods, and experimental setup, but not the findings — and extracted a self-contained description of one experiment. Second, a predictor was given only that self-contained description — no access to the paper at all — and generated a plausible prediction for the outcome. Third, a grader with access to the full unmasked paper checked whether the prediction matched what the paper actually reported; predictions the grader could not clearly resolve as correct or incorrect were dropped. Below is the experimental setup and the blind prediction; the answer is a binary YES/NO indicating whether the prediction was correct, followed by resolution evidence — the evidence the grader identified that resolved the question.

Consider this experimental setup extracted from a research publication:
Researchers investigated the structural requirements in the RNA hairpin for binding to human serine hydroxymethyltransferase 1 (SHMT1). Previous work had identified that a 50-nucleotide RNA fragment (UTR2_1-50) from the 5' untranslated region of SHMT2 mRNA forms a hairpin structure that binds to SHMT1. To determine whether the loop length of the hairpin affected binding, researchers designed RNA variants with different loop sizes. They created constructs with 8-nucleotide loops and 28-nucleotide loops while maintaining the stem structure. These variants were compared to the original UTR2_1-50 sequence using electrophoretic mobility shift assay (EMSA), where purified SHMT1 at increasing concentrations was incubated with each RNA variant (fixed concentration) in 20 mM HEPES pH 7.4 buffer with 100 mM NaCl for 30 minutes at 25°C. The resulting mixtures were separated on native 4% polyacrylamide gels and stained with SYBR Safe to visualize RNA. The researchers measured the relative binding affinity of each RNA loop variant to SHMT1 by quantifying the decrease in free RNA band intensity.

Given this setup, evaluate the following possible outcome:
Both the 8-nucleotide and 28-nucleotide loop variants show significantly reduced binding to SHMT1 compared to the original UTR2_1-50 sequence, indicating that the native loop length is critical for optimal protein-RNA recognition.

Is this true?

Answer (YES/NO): YES